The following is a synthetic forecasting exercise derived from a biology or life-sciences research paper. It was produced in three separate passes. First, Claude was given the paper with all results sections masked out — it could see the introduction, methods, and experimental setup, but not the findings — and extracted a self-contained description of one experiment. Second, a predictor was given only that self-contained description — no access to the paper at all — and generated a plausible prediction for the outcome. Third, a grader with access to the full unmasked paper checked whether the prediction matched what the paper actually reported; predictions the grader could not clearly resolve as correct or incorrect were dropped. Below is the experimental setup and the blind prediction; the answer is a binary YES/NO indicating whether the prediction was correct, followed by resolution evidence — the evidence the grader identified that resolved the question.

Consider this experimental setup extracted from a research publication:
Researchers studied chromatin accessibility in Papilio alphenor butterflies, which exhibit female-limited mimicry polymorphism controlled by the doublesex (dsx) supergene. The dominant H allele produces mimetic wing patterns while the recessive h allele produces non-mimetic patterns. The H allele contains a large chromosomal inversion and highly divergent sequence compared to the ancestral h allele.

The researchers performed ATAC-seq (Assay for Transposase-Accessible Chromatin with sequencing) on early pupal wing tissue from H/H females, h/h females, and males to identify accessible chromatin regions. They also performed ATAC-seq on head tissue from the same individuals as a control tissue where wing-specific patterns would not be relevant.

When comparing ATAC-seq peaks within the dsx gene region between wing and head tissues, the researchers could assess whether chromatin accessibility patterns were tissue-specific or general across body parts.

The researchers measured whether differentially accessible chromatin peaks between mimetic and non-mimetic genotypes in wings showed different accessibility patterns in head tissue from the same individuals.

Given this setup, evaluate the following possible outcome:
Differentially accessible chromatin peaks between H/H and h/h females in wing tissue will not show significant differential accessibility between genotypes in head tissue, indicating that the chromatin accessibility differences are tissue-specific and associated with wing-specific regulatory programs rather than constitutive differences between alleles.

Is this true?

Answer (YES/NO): YES